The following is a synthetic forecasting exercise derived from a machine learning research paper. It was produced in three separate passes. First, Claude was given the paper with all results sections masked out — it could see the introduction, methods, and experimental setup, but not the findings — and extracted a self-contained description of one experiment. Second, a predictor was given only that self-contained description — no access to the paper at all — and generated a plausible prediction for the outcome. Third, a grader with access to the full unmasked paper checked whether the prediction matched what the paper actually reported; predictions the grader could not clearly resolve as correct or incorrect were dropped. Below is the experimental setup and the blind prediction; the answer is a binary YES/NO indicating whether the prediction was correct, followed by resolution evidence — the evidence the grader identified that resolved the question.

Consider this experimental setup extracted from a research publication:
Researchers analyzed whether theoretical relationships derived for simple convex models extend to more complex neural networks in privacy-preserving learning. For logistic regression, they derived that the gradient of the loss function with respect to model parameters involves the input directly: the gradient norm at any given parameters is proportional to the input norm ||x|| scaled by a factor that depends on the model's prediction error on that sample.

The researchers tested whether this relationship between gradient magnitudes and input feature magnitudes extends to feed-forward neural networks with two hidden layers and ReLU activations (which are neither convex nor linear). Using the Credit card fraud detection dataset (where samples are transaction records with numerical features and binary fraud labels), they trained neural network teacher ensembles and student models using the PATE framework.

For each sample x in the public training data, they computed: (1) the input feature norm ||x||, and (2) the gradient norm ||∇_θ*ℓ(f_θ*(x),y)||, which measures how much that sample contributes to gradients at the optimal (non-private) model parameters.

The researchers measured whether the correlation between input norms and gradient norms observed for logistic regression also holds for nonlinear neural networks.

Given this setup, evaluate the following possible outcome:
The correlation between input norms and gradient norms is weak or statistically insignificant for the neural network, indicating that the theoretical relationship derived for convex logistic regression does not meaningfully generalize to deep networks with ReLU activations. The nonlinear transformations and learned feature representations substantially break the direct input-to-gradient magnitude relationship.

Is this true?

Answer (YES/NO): NO